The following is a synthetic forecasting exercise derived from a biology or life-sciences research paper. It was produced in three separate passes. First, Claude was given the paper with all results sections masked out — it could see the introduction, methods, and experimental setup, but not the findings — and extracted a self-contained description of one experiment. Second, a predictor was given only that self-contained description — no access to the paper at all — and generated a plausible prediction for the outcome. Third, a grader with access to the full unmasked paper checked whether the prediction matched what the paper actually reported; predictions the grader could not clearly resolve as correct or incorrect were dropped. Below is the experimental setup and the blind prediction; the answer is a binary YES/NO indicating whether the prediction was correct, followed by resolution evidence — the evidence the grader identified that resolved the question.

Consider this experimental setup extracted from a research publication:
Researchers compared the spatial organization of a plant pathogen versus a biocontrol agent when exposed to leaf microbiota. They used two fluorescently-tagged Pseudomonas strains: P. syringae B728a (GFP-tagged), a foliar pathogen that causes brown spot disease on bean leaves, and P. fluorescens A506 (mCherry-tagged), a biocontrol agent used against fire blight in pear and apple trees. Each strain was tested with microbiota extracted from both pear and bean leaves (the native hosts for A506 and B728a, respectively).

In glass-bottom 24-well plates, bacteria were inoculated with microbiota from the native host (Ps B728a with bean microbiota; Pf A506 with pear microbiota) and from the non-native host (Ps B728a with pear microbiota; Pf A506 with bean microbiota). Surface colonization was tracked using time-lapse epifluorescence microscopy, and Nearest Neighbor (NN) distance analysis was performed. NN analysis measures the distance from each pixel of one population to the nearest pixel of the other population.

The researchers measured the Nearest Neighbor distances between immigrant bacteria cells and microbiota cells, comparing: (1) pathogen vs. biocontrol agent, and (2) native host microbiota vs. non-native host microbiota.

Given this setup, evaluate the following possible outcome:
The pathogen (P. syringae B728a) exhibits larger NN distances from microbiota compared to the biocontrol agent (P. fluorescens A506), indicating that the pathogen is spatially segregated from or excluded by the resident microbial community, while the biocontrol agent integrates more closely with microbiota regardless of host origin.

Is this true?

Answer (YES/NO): NO